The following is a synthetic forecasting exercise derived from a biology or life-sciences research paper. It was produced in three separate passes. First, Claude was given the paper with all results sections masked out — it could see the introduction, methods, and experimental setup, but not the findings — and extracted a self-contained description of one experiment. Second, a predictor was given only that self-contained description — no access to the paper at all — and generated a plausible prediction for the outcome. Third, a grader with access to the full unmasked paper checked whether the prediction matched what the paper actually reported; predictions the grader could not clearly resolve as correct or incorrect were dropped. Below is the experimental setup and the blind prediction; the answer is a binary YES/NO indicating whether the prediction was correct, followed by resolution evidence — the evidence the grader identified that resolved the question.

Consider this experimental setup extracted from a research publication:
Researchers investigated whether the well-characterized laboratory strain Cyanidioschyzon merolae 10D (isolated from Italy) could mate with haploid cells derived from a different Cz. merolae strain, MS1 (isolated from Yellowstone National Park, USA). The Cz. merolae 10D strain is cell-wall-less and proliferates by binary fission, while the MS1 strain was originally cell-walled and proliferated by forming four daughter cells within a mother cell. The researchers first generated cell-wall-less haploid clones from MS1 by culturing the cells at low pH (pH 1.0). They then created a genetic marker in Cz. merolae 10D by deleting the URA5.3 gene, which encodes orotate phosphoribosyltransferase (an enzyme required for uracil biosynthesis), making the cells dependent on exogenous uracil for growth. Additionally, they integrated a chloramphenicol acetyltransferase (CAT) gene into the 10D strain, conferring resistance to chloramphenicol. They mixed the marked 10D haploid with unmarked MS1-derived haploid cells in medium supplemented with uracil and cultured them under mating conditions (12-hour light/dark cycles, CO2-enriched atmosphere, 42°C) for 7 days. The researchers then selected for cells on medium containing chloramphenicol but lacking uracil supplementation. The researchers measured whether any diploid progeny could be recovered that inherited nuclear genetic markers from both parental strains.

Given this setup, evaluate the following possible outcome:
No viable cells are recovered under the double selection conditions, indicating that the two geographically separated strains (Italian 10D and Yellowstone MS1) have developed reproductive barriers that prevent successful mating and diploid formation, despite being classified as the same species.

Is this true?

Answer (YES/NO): NO